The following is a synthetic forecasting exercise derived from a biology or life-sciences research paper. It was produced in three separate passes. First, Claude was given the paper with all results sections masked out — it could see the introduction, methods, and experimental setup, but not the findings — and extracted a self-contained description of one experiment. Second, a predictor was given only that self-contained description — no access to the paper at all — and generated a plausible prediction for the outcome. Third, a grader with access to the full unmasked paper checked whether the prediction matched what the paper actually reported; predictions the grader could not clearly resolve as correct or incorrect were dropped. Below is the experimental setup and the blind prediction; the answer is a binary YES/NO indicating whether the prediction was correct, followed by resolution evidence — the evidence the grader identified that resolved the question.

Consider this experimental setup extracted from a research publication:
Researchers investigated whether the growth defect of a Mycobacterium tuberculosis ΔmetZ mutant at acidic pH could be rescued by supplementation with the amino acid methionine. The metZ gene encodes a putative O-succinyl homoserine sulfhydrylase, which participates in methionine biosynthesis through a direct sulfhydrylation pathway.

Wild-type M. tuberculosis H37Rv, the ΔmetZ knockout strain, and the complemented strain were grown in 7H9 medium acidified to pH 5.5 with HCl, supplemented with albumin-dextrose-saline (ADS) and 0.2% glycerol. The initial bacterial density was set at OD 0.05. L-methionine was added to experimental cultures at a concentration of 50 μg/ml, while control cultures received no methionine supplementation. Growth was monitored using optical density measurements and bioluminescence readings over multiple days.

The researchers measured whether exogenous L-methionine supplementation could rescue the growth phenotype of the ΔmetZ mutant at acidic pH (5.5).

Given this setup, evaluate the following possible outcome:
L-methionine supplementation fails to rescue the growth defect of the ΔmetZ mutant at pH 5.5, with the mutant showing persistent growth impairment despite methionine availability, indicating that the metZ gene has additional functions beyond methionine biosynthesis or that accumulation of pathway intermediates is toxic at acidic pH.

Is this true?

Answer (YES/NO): NO